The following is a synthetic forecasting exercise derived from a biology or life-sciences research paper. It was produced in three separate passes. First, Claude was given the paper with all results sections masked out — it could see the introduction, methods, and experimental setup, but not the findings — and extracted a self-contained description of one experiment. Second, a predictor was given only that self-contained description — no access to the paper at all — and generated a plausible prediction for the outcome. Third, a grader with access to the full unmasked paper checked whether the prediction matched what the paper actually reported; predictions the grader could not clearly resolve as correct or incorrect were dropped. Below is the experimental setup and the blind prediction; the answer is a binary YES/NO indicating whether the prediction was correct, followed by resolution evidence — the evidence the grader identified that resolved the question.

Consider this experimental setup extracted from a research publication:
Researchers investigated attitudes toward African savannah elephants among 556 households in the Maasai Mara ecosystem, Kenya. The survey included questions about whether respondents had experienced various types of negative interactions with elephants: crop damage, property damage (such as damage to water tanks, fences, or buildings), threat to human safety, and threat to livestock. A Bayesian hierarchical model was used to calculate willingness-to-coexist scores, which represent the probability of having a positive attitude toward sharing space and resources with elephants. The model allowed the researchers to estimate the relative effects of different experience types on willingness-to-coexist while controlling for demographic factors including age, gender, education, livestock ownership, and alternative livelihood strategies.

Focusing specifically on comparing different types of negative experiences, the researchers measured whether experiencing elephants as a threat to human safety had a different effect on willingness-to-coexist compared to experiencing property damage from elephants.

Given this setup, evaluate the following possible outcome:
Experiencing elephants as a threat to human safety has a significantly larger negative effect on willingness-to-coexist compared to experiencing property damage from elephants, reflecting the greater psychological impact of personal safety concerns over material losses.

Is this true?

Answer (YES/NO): YES